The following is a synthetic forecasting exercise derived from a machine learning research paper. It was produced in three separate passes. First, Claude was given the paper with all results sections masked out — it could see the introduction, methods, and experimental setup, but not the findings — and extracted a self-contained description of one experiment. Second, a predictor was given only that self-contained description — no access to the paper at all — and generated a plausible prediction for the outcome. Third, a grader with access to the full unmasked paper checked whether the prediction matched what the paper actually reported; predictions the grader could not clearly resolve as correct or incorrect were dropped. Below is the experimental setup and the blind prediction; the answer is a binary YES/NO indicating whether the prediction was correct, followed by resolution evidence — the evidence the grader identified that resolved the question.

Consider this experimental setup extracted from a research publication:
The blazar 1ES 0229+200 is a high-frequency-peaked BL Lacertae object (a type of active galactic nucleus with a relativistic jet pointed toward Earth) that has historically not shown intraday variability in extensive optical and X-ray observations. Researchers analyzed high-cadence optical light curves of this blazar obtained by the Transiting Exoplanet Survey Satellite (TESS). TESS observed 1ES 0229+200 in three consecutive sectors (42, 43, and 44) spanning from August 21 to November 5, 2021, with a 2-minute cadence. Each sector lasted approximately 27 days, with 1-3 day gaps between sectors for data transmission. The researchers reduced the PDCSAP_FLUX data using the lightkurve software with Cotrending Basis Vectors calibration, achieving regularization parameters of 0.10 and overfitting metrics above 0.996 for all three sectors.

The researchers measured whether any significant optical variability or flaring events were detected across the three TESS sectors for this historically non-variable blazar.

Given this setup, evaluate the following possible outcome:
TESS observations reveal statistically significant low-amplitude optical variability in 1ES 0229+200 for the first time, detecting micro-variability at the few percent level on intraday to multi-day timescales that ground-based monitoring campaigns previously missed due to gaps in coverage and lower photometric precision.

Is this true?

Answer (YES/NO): NO